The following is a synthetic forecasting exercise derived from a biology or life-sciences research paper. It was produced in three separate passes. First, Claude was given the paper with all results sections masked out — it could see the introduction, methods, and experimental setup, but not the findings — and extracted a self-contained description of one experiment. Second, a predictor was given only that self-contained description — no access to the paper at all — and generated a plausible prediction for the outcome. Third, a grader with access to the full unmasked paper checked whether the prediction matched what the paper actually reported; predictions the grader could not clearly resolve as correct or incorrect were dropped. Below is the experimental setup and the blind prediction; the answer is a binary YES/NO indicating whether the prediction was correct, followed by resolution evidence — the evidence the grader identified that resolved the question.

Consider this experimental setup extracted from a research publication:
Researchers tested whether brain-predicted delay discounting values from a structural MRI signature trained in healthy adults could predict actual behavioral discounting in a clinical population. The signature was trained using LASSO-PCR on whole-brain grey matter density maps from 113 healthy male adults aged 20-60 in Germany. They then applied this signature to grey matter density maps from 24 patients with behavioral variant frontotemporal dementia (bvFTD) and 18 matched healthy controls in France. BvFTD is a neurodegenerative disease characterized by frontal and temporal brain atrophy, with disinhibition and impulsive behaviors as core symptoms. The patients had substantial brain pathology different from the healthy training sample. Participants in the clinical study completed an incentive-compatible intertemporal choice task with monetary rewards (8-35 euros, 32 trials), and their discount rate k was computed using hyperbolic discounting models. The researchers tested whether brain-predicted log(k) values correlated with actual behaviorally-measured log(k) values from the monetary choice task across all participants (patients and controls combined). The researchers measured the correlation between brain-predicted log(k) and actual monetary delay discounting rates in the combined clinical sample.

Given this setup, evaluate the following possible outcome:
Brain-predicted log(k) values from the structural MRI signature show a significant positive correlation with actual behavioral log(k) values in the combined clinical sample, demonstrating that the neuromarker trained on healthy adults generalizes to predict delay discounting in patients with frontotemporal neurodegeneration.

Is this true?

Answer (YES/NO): YES